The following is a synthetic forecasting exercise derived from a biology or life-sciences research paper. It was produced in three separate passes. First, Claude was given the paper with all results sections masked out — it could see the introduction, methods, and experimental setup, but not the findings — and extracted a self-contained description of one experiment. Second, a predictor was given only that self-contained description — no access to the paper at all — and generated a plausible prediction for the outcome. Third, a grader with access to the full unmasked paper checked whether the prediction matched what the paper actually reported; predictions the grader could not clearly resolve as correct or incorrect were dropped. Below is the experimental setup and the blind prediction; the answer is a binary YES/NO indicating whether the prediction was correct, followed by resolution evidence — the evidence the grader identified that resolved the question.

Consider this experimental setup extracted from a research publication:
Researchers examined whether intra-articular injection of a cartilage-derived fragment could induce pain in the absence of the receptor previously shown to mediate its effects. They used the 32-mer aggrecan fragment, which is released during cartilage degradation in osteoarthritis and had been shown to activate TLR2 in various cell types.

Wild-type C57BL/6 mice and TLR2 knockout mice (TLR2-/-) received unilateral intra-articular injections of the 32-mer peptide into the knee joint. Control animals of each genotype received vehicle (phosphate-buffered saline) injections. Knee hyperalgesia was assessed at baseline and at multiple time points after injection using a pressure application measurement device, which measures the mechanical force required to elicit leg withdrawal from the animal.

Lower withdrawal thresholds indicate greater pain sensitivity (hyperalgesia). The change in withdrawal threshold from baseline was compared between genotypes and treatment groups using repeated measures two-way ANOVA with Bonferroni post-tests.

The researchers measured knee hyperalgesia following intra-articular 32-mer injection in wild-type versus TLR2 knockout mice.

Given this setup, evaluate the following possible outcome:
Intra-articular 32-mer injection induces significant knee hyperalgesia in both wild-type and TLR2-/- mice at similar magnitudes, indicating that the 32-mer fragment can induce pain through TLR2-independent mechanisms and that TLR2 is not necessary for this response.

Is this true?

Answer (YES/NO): NO